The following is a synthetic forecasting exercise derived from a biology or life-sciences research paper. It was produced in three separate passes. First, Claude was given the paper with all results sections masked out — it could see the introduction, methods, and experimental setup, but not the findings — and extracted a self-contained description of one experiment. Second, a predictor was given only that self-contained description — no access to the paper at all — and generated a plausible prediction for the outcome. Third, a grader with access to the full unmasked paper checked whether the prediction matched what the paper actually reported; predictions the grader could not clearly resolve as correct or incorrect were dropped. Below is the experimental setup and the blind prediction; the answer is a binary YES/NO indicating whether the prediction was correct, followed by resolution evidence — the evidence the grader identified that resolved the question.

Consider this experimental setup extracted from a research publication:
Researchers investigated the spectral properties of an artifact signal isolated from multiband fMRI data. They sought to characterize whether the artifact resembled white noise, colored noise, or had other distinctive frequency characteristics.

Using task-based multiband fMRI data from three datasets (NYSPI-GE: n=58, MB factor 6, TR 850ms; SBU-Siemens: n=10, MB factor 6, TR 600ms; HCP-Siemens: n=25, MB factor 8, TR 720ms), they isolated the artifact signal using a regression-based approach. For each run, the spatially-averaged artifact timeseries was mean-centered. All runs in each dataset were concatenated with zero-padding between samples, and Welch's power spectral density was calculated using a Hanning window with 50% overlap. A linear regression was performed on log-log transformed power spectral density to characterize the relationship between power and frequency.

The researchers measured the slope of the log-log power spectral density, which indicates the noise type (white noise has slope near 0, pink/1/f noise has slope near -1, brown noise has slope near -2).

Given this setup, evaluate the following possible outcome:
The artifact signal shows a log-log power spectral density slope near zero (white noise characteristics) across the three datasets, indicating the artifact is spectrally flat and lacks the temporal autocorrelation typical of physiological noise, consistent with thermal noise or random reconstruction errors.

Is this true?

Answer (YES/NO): NO